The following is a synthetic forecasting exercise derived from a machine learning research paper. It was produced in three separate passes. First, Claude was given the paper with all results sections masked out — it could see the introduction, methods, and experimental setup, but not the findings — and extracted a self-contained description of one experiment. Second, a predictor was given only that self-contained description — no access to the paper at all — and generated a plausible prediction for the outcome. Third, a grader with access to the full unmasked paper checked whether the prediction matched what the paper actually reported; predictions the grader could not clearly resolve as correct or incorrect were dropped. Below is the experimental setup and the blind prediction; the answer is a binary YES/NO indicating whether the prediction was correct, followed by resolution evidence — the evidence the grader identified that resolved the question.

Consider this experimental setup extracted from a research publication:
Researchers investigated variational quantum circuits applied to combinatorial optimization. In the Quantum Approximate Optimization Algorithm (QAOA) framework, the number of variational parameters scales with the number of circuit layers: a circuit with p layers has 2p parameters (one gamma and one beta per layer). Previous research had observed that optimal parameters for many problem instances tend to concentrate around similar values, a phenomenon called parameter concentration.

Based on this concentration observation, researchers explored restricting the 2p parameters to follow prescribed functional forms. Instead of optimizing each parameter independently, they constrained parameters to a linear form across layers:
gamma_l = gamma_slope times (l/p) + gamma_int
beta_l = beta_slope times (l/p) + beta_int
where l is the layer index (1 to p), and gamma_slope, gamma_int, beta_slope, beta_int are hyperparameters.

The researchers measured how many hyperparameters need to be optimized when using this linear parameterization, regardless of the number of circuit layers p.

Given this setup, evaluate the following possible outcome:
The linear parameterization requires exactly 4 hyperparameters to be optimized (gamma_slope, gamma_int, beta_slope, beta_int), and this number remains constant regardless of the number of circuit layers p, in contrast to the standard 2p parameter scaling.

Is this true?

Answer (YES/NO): YES